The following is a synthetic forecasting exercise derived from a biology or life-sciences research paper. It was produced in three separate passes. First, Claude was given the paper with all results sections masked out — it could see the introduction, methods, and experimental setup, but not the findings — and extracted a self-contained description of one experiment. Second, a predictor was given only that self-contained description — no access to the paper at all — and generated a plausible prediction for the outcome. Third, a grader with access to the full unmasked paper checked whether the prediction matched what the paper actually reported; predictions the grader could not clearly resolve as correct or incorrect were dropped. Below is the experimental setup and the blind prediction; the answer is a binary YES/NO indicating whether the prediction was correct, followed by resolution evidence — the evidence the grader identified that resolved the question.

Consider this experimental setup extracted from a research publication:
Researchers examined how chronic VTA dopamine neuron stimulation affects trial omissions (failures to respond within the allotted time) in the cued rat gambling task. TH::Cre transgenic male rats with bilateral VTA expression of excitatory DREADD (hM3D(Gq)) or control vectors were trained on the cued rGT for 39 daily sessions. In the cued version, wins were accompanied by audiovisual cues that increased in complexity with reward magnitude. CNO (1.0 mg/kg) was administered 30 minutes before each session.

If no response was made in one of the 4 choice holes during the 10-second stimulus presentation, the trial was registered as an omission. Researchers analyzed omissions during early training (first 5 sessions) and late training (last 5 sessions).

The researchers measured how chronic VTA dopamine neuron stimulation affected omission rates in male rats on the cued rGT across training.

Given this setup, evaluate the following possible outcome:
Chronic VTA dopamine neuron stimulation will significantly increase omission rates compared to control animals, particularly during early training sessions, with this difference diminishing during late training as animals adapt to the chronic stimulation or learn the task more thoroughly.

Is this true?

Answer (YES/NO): NO